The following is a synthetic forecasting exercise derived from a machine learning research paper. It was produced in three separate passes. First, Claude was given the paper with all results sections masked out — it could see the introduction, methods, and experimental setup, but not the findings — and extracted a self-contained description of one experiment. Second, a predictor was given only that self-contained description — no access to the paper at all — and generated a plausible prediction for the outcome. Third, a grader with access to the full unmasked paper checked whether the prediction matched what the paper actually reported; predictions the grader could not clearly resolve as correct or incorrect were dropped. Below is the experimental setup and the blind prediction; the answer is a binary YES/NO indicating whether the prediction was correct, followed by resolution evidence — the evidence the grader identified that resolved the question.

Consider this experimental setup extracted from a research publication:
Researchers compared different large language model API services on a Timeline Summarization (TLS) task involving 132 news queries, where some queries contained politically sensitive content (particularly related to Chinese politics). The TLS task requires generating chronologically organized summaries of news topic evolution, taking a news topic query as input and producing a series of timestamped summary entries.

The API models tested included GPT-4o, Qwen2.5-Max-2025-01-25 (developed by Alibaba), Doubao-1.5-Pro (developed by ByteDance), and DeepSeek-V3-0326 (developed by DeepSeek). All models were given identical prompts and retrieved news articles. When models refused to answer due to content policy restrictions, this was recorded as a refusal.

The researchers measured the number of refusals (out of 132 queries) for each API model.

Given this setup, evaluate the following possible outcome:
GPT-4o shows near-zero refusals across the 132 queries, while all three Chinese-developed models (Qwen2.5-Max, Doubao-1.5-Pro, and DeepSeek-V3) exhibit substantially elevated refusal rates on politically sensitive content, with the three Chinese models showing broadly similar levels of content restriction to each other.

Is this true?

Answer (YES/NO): NO